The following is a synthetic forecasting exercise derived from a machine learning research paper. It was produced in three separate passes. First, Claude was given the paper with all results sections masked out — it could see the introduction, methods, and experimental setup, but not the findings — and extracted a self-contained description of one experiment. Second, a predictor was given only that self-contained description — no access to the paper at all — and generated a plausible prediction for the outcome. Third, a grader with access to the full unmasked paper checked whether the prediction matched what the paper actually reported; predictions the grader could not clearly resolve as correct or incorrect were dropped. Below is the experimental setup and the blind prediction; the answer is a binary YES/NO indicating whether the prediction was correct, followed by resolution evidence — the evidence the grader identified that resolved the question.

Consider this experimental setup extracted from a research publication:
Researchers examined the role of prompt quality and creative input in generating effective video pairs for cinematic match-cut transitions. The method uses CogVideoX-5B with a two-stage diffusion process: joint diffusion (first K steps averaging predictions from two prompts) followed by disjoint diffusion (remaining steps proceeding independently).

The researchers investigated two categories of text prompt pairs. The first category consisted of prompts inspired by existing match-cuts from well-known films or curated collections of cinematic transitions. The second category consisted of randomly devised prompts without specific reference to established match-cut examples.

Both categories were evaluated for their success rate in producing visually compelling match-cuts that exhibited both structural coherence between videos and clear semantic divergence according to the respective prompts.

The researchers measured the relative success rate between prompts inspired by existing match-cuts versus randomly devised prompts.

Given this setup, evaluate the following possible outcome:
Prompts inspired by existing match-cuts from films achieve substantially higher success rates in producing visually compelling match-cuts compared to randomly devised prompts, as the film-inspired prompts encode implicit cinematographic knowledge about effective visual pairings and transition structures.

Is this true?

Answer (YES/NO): YES